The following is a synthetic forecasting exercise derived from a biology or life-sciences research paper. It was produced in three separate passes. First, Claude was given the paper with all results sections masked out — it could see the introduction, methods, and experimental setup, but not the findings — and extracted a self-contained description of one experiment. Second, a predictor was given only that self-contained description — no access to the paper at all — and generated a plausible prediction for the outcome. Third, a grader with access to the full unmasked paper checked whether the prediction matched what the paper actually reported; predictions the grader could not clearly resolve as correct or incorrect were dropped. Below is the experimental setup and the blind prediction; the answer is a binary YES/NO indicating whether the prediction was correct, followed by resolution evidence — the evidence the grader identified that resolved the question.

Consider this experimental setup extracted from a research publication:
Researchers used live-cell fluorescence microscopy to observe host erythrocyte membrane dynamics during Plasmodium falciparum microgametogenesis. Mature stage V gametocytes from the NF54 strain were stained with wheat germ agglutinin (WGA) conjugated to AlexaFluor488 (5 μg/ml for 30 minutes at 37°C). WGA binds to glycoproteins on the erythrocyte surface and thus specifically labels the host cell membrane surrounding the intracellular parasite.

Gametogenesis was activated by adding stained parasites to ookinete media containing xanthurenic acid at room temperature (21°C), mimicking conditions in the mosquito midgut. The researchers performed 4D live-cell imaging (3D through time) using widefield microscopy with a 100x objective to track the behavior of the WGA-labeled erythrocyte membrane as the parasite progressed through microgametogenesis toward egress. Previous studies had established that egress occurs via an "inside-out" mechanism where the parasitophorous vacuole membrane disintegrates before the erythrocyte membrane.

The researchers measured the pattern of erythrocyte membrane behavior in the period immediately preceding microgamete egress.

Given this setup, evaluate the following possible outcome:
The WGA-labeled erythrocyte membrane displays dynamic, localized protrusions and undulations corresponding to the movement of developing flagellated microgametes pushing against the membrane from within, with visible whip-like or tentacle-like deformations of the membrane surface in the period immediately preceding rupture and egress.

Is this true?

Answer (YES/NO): NO